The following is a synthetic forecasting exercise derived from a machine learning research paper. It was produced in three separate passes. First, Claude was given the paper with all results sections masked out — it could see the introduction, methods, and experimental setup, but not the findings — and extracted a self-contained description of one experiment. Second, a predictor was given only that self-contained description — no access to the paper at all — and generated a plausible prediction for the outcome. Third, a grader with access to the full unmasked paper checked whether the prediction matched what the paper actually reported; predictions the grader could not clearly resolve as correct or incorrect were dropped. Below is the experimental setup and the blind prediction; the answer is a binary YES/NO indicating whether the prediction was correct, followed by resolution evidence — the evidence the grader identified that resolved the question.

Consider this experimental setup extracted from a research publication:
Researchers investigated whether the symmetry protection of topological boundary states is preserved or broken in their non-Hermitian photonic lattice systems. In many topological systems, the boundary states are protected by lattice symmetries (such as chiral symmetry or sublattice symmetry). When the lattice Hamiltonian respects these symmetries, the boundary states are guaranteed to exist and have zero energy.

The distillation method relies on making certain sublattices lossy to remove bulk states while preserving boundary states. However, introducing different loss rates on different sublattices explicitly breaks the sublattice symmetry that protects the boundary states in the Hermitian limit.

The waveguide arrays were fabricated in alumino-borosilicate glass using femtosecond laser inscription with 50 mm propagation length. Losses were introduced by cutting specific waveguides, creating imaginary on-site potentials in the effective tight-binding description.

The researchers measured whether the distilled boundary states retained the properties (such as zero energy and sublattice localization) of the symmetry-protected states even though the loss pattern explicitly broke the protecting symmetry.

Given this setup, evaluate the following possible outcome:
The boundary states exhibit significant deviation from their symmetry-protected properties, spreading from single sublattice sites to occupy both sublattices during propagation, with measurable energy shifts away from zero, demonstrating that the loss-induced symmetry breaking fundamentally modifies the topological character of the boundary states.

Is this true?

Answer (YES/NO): NO